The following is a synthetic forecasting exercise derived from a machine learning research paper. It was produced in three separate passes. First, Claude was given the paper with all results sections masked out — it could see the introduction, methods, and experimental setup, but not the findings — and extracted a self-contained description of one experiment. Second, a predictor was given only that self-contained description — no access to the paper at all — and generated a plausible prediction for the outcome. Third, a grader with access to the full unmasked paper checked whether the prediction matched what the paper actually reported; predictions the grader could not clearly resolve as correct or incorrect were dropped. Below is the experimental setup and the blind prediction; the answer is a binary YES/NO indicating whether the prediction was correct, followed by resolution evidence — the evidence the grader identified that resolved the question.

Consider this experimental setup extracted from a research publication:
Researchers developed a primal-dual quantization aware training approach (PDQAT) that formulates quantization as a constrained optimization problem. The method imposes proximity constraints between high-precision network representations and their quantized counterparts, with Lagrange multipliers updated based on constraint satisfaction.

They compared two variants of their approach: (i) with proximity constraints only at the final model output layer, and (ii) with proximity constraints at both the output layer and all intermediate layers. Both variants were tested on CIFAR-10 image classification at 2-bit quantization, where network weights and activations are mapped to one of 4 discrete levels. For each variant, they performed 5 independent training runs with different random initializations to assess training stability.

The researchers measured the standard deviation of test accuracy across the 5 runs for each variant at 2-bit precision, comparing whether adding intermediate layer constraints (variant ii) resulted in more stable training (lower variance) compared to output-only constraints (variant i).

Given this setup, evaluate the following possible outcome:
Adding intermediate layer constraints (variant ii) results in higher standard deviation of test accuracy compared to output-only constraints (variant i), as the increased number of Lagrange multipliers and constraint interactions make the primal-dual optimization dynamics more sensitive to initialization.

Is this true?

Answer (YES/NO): NO